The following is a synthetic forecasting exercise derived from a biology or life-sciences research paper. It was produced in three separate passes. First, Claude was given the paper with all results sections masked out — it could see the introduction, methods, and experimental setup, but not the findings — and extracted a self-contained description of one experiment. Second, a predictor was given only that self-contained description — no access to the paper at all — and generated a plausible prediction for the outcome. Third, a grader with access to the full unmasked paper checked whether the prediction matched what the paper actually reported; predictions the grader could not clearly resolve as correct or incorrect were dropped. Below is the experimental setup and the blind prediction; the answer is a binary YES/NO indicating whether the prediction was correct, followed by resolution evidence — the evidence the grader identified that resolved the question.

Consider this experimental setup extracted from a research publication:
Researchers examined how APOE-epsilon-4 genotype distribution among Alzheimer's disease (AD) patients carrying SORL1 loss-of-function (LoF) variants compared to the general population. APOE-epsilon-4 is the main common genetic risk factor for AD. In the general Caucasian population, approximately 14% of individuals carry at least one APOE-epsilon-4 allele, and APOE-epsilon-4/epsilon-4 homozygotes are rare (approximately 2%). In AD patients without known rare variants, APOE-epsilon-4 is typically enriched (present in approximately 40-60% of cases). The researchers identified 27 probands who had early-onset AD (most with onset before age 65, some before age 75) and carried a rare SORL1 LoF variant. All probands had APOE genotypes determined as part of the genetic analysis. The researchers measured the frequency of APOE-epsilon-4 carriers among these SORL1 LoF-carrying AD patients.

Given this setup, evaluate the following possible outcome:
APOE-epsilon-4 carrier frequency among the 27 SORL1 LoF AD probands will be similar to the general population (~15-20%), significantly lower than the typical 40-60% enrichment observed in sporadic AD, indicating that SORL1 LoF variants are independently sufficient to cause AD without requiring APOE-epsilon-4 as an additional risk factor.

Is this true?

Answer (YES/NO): NO